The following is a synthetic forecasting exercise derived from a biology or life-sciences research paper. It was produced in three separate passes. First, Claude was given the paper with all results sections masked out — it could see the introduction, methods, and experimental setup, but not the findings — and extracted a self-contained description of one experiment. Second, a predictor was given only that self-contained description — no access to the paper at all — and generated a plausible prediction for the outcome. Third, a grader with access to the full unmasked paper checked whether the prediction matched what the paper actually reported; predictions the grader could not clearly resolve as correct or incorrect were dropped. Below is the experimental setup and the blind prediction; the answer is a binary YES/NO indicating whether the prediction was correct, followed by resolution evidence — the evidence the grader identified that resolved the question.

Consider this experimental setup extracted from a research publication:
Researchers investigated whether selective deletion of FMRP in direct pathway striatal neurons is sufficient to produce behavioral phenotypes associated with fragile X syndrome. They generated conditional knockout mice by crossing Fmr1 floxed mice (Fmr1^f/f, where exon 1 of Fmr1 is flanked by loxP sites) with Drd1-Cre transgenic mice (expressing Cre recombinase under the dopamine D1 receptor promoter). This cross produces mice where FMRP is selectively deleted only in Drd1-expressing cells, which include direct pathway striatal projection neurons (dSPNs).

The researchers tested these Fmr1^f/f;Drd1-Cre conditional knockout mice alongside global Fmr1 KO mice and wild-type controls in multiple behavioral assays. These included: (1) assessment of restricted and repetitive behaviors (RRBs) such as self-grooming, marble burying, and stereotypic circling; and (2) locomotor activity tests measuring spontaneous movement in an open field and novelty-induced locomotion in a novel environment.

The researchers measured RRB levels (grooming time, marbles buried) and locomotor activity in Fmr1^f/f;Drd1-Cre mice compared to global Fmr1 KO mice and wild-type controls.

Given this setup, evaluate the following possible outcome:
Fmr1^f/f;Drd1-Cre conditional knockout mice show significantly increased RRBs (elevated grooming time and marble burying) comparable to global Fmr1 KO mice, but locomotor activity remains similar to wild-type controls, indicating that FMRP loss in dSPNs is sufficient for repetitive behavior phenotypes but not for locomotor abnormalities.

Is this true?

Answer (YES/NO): YES